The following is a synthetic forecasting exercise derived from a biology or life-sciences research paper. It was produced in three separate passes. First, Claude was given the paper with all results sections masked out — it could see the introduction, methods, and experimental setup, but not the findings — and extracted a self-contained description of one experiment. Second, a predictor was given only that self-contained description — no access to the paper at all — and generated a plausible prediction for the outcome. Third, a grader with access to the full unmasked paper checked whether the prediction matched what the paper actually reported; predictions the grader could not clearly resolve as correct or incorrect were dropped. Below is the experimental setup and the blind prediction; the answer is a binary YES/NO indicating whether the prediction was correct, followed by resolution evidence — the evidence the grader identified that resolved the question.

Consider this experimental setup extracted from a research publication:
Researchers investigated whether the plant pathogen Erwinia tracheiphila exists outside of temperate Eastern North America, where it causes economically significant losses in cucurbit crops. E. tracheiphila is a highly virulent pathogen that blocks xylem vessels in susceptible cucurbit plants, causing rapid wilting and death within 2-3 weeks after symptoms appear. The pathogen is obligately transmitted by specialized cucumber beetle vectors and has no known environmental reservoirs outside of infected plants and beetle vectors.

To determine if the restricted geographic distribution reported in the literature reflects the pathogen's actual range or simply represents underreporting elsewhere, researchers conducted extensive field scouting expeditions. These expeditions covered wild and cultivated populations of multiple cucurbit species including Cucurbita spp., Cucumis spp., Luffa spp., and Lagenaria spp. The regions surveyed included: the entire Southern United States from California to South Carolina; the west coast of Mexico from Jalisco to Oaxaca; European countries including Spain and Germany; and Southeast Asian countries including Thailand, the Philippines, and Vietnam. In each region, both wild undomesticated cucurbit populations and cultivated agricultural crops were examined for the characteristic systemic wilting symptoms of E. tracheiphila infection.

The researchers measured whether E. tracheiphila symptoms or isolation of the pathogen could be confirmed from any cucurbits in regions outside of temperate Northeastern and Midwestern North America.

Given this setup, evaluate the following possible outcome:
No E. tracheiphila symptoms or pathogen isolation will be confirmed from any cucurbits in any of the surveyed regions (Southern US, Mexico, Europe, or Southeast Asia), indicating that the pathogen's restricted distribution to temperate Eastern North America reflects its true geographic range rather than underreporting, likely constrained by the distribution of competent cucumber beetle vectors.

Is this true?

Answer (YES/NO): YES